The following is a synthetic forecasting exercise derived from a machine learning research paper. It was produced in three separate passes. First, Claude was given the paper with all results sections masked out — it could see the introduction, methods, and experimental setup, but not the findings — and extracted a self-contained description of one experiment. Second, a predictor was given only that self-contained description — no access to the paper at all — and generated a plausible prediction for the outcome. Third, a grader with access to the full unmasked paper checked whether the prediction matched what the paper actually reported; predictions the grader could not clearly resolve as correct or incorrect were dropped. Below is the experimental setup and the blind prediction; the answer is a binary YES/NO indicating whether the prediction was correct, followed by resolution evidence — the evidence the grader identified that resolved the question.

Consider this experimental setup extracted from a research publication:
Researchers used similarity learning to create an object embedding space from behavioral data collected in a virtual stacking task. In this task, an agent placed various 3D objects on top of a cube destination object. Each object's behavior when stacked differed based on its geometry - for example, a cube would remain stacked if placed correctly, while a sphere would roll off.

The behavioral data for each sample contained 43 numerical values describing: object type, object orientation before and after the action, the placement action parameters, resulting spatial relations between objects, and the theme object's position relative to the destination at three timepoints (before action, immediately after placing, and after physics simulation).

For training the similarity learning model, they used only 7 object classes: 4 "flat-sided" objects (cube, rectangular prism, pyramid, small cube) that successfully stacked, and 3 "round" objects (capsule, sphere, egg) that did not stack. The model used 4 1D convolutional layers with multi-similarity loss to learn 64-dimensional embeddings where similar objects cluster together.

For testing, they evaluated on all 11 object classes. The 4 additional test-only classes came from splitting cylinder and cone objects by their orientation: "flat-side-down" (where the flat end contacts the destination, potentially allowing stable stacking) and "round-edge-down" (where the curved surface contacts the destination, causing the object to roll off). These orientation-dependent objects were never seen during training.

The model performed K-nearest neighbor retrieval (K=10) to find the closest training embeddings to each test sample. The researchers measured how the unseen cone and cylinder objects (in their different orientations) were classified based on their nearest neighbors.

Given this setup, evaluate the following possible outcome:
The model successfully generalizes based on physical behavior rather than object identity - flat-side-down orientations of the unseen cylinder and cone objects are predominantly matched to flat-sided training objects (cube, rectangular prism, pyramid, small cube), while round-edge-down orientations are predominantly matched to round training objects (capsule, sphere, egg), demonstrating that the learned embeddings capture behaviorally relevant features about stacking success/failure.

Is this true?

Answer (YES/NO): YES